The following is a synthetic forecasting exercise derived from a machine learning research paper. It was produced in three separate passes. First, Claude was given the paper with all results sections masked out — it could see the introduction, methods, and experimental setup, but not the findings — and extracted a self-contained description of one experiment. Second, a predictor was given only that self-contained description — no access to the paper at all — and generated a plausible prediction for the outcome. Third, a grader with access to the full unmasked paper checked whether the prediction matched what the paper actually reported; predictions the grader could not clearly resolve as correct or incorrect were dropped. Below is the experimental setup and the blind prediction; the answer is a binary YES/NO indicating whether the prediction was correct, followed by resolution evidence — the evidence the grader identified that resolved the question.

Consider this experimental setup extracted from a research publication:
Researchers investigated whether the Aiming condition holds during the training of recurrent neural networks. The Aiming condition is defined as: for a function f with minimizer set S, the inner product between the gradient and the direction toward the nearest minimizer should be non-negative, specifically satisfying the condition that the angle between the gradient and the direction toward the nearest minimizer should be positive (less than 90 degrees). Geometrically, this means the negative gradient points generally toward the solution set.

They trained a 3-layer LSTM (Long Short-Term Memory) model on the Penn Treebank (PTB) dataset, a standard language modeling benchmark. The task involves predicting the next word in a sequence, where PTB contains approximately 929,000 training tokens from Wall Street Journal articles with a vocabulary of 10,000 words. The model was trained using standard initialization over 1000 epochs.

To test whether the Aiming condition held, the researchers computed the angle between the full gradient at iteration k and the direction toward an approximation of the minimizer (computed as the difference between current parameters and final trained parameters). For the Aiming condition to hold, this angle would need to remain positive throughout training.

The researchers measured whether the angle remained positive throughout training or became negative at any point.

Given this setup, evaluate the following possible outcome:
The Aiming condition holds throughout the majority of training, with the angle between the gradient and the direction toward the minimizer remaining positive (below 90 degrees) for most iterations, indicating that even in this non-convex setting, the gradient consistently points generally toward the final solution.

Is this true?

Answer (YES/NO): NO